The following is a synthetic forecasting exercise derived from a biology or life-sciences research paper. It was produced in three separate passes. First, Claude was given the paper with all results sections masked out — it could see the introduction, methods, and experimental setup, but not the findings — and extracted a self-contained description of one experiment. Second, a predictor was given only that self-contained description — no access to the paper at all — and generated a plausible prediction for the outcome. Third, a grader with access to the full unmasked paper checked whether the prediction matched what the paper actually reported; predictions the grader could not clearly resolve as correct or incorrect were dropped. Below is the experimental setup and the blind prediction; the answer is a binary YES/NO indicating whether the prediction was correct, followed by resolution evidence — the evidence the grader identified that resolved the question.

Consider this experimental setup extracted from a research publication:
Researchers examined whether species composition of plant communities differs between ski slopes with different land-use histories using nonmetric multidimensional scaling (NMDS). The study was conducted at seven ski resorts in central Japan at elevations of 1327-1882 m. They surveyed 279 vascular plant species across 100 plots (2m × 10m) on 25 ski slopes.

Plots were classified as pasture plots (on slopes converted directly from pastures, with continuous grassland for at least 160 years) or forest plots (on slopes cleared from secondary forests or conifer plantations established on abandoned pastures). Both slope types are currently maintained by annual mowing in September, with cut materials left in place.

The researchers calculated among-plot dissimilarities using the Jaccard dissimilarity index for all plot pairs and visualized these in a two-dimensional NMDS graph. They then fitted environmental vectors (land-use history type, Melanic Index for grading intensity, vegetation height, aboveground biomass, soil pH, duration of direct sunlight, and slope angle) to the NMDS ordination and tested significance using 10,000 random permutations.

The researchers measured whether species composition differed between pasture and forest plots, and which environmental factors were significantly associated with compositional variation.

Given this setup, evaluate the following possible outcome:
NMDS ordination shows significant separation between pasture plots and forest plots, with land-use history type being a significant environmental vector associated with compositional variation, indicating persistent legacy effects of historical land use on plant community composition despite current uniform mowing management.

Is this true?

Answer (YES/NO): YES